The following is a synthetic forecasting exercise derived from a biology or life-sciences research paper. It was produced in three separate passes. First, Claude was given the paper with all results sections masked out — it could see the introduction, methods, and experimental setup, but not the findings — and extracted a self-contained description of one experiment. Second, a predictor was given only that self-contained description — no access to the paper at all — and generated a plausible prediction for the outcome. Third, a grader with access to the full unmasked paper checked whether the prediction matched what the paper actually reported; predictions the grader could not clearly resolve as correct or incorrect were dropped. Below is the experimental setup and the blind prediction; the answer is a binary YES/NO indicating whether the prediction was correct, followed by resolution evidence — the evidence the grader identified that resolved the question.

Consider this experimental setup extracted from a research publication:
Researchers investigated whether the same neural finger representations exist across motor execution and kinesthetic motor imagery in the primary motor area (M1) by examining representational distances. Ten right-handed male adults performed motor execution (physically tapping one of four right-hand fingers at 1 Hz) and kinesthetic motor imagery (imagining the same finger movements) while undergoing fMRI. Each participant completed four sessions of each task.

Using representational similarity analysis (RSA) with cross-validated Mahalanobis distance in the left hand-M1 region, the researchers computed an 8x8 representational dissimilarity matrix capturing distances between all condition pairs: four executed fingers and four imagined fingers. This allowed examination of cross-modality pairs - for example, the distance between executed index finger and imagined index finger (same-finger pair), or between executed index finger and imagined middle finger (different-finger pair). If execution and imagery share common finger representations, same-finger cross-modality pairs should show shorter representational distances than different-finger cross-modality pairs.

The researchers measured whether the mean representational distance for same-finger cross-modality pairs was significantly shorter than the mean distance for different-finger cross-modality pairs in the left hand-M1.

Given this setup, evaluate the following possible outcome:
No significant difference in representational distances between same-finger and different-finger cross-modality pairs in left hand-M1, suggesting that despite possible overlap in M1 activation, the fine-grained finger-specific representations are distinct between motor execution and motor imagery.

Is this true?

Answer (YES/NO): NO